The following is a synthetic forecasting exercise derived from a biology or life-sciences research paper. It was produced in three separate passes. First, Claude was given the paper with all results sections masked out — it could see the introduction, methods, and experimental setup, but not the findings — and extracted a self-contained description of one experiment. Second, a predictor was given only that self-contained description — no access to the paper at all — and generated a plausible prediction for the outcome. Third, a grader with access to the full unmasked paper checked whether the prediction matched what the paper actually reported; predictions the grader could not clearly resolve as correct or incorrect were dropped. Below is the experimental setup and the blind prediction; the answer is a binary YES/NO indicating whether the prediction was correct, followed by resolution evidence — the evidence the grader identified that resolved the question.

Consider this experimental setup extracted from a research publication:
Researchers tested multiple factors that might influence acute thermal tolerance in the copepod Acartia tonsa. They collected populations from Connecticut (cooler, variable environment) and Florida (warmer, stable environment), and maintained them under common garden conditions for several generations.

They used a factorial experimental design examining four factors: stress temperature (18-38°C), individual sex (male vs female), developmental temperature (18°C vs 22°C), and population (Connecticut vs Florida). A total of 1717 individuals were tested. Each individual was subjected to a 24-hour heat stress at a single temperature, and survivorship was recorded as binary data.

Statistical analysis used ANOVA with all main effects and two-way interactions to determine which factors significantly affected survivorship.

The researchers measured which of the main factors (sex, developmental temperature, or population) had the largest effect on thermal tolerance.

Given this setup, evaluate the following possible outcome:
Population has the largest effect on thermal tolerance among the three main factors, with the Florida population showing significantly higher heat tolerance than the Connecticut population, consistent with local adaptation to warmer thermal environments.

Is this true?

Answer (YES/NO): NO